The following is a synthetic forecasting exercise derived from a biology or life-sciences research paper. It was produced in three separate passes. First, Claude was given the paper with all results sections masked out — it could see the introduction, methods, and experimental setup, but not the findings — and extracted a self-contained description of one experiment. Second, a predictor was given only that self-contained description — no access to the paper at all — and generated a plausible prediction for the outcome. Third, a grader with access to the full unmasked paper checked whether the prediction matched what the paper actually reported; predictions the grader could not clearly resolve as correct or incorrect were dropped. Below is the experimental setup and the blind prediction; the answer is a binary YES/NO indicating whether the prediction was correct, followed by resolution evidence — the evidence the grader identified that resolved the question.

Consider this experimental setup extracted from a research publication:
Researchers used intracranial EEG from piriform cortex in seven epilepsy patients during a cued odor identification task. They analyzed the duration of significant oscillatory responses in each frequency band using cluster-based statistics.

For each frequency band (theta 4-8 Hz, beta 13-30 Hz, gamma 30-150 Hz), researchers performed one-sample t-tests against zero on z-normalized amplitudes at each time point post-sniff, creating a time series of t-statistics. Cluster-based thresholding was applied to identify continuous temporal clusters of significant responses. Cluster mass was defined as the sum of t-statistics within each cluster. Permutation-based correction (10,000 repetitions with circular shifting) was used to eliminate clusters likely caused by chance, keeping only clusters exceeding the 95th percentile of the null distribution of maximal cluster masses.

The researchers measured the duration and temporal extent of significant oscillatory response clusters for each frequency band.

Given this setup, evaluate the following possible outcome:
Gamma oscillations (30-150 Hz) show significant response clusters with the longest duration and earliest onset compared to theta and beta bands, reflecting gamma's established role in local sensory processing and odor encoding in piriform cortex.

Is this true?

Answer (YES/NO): NO